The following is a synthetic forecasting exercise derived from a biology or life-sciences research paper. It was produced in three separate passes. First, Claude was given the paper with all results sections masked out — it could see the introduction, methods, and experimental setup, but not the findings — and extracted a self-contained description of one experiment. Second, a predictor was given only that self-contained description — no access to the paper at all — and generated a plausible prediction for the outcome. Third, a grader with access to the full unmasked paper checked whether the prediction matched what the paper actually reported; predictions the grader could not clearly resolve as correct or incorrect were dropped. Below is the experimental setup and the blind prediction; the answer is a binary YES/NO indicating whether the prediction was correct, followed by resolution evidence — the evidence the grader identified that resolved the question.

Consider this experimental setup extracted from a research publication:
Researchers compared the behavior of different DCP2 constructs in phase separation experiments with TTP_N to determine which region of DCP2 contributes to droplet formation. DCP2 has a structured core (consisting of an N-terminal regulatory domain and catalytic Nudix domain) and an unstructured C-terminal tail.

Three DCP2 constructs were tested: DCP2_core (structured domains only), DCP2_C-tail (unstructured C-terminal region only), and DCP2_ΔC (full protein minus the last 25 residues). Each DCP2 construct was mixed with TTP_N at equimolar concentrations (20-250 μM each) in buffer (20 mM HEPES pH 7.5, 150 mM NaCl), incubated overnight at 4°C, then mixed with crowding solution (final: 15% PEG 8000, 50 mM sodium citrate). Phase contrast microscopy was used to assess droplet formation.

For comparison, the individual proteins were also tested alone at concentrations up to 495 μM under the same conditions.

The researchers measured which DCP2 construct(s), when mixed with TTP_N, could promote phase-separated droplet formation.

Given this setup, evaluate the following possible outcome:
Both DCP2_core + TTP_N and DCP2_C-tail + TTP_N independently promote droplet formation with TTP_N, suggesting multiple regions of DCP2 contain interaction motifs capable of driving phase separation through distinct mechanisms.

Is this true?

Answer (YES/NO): NO